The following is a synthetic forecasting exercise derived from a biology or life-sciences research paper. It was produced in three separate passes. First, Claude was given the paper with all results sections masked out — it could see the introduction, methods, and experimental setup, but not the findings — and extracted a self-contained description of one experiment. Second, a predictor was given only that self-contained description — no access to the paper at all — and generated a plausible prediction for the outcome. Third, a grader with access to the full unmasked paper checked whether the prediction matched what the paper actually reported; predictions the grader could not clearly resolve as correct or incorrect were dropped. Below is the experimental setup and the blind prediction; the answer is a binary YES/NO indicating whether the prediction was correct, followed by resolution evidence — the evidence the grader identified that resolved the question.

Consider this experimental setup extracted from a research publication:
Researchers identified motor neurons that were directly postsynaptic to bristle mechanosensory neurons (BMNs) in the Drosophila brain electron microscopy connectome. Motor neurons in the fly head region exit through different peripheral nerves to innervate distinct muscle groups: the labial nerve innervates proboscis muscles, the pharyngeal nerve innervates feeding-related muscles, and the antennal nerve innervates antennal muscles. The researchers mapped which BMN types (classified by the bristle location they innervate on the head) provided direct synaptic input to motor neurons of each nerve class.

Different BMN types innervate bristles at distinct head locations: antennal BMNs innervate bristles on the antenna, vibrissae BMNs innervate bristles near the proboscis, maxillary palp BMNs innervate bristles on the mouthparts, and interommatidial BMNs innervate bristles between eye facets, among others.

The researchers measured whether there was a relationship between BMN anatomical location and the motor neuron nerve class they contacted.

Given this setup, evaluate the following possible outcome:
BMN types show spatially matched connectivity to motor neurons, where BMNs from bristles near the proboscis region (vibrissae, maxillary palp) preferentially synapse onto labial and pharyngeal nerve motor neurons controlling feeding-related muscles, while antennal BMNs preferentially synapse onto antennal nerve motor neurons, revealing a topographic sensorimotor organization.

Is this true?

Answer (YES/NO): NO